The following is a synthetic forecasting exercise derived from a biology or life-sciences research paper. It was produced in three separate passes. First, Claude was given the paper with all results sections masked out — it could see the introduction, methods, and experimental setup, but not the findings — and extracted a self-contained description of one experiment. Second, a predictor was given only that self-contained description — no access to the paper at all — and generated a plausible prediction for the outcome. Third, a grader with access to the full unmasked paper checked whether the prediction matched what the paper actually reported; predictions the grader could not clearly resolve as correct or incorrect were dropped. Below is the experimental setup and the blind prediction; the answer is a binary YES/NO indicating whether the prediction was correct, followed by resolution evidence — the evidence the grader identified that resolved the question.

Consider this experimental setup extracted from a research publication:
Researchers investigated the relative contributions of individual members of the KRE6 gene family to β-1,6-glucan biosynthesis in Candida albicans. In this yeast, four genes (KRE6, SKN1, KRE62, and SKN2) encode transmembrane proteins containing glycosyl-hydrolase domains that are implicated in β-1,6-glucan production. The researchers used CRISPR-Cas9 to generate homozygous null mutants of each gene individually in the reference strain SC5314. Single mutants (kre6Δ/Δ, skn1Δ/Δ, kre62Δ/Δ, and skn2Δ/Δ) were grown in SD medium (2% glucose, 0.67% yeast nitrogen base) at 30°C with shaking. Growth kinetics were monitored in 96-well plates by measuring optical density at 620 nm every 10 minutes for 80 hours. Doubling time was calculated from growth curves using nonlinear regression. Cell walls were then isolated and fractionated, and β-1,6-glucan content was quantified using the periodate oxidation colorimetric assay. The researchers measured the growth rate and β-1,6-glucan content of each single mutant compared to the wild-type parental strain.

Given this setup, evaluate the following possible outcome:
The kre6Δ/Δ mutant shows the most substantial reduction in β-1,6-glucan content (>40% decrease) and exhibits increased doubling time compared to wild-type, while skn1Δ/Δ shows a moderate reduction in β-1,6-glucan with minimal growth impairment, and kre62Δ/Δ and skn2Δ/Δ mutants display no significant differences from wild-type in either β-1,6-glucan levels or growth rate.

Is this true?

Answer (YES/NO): NO